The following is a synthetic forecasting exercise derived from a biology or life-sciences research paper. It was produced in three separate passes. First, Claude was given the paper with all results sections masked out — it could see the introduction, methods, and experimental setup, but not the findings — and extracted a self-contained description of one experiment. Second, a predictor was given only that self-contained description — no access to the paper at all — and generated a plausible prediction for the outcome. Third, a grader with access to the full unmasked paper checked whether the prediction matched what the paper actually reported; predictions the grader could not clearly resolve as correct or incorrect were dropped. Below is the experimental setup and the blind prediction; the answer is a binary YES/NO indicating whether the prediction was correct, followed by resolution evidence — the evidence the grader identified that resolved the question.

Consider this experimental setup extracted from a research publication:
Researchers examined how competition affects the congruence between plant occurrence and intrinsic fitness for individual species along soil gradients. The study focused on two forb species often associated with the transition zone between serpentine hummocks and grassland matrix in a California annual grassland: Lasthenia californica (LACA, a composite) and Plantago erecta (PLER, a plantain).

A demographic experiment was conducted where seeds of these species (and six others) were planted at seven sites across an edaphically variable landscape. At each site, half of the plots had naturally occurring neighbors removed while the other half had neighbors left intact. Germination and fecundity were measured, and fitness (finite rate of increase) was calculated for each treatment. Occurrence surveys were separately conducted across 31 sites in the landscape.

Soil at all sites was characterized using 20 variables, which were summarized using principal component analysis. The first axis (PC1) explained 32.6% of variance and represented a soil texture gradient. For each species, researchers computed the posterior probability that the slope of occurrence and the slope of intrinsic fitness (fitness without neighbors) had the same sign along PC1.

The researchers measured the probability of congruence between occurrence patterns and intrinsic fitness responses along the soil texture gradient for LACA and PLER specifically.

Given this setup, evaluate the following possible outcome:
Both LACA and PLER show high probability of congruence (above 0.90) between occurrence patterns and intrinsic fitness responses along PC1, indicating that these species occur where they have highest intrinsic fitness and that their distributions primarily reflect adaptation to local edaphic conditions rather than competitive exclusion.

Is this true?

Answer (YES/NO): NO